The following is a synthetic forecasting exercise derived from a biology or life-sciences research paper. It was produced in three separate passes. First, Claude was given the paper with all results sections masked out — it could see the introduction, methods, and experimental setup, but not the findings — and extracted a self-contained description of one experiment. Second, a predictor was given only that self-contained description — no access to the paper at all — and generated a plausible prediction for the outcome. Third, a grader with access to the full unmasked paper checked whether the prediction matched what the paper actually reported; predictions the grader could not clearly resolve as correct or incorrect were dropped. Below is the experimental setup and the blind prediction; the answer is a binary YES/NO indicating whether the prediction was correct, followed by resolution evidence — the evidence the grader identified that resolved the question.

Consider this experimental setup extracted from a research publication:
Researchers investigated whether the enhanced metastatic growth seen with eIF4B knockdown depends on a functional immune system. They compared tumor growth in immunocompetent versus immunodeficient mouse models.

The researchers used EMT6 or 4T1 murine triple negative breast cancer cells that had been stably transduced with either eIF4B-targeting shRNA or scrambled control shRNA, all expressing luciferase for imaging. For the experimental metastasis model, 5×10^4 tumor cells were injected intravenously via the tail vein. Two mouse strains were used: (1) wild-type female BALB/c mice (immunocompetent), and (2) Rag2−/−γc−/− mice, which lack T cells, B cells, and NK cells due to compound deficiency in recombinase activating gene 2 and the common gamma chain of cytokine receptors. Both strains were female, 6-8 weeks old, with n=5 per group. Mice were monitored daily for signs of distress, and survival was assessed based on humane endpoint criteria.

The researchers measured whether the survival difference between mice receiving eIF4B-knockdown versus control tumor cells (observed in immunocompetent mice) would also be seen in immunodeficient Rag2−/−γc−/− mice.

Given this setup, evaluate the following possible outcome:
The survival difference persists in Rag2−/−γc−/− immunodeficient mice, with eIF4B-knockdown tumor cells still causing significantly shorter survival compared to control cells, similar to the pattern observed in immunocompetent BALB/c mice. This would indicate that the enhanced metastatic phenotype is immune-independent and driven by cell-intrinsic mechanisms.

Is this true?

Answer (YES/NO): NO